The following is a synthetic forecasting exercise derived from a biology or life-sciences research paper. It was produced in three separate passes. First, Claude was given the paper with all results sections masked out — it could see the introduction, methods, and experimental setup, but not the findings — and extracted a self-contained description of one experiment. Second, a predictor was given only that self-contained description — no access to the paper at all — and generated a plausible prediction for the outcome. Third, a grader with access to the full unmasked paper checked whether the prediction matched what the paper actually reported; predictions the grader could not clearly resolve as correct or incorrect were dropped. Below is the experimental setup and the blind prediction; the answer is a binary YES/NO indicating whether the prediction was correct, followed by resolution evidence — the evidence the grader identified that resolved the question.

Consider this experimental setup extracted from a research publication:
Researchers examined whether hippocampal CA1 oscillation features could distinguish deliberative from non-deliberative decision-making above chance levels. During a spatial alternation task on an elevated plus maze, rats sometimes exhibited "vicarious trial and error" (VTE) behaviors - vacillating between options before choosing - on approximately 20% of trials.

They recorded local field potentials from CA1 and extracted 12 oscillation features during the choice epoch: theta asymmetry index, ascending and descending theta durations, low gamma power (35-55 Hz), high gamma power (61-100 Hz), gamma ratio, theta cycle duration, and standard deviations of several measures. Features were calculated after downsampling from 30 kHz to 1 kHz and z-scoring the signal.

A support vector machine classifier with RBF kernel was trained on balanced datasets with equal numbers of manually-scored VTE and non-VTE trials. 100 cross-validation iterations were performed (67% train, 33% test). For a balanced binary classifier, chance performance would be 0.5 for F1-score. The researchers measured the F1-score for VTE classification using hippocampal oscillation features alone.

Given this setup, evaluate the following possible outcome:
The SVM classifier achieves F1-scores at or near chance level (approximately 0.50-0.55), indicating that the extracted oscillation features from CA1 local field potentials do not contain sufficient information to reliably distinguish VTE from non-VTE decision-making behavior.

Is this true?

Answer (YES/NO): NO